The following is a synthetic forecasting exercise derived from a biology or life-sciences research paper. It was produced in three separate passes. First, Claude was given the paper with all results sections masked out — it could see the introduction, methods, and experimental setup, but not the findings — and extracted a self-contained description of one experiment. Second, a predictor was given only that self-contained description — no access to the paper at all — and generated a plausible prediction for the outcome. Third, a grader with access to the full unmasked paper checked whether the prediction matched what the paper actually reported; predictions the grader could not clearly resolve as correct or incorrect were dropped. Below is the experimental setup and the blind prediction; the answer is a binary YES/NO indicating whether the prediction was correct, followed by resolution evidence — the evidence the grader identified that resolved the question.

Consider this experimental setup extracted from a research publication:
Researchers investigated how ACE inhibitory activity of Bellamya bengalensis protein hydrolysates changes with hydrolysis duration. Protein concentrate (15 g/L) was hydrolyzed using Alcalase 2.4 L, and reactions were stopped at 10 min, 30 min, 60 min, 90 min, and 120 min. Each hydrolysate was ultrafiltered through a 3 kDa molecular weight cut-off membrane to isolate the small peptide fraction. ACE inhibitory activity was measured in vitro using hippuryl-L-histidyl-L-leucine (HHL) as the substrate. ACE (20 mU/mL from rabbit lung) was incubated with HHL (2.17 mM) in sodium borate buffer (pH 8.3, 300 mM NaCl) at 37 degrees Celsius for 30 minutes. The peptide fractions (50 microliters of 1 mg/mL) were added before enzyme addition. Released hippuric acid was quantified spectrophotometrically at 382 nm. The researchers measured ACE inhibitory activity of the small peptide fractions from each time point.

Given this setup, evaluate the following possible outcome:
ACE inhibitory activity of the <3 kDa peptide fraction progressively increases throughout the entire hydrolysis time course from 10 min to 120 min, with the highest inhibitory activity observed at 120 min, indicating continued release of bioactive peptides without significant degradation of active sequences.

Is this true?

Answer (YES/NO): YES